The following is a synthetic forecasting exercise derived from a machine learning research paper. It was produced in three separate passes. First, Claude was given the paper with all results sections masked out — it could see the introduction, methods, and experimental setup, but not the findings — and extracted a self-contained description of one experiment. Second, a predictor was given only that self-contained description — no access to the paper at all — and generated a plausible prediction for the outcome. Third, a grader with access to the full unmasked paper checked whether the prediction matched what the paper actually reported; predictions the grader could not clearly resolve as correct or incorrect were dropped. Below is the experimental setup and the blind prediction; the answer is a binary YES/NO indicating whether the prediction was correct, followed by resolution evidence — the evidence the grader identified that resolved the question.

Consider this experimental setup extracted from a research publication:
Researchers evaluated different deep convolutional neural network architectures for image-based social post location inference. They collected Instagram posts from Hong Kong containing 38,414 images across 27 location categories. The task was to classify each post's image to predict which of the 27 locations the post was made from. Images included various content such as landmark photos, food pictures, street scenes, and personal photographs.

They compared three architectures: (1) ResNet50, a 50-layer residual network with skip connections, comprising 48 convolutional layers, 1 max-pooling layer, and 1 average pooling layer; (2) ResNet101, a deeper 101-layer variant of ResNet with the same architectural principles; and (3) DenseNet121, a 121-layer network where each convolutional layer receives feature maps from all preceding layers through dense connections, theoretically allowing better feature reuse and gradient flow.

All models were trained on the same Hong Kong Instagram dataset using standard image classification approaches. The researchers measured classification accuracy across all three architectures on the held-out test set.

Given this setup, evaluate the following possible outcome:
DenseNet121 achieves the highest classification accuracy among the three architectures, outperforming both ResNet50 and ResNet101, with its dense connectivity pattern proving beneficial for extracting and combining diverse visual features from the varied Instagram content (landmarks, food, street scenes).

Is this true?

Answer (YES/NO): NO